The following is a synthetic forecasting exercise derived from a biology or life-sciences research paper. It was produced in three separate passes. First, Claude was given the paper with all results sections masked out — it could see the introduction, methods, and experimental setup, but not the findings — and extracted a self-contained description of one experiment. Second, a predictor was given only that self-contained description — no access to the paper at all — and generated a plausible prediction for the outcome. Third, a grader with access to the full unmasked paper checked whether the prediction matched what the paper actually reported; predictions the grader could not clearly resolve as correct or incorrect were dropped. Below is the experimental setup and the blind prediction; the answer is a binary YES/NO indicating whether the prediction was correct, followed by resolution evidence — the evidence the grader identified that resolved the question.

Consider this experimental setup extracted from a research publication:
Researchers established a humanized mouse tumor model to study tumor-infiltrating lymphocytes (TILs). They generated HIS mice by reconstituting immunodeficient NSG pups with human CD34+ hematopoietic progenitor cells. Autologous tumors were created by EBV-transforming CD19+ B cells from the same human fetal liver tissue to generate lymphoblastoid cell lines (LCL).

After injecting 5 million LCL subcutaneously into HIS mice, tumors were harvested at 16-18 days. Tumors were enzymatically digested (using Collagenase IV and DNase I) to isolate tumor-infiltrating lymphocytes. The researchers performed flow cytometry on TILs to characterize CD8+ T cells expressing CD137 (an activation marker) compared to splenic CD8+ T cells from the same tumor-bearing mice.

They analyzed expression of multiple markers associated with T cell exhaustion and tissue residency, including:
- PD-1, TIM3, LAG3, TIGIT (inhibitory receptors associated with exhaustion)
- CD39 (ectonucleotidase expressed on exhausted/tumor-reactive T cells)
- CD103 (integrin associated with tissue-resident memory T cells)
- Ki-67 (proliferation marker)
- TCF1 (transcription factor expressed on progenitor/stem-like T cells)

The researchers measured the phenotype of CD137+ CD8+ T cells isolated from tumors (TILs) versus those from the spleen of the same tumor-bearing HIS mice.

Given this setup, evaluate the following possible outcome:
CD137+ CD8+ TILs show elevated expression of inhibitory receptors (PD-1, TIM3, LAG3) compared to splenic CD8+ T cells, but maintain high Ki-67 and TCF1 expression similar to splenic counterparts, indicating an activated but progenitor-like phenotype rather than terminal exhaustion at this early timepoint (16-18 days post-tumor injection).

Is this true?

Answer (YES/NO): NO